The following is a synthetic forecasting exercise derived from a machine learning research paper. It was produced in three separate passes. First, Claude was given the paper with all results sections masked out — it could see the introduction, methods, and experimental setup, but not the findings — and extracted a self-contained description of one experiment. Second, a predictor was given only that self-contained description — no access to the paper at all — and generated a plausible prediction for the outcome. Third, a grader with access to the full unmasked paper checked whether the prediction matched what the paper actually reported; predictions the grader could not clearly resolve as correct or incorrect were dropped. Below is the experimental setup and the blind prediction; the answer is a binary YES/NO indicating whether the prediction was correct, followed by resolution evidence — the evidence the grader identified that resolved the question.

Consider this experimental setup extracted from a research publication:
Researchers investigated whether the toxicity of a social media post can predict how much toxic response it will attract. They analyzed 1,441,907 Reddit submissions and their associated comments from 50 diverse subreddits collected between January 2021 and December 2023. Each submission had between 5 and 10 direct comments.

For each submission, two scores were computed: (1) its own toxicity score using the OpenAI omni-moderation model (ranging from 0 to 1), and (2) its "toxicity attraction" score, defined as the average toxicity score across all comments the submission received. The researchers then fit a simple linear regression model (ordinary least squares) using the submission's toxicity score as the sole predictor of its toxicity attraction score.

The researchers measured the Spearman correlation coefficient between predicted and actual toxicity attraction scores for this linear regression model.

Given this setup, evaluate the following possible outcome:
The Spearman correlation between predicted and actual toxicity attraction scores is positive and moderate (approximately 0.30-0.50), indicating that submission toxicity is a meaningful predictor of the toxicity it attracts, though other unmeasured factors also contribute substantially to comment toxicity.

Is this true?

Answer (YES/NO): NO